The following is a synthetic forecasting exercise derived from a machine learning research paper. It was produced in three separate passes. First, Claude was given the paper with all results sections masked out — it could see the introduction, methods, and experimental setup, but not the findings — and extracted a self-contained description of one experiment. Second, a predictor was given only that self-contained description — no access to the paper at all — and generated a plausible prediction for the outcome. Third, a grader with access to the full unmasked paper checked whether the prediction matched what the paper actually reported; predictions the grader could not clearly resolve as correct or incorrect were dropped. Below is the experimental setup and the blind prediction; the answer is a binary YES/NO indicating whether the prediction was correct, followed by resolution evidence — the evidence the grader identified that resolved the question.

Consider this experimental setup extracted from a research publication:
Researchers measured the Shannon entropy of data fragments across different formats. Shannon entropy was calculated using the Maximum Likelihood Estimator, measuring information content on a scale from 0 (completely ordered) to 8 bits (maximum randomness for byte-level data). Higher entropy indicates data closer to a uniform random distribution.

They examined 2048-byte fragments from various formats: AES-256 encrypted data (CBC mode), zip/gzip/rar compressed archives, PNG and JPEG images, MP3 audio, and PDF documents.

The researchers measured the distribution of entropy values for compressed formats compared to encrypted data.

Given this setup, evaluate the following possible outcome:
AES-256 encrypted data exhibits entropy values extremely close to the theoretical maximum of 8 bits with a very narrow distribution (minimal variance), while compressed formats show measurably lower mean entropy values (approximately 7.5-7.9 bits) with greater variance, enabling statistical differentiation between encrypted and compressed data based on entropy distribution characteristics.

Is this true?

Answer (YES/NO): NO